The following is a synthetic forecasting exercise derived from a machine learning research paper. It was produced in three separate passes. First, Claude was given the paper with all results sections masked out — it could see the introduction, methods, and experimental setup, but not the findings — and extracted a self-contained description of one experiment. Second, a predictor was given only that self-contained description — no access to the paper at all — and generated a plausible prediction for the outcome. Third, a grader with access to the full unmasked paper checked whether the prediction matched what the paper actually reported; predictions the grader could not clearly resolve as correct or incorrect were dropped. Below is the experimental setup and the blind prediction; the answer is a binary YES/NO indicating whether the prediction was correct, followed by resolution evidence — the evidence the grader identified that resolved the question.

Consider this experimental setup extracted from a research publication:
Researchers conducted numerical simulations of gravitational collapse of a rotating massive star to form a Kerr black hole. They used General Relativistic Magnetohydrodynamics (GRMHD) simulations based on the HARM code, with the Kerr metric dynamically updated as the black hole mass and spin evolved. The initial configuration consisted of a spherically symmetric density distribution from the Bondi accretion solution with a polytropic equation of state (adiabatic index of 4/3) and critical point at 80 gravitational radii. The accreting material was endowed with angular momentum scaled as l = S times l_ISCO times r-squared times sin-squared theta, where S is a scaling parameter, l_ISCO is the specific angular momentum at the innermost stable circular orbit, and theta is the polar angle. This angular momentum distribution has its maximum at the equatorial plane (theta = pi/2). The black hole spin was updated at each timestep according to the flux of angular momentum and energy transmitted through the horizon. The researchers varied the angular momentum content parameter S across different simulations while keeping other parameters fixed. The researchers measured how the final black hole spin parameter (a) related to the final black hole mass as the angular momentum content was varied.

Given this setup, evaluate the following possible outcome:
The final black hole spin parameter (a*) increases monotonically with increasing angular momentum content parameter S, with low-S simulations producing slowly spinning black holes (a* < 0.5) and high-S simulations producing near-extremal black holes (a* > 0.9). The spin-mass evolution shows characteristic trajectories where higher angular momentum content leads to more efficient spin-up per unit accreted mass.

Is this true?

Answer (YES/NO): NO